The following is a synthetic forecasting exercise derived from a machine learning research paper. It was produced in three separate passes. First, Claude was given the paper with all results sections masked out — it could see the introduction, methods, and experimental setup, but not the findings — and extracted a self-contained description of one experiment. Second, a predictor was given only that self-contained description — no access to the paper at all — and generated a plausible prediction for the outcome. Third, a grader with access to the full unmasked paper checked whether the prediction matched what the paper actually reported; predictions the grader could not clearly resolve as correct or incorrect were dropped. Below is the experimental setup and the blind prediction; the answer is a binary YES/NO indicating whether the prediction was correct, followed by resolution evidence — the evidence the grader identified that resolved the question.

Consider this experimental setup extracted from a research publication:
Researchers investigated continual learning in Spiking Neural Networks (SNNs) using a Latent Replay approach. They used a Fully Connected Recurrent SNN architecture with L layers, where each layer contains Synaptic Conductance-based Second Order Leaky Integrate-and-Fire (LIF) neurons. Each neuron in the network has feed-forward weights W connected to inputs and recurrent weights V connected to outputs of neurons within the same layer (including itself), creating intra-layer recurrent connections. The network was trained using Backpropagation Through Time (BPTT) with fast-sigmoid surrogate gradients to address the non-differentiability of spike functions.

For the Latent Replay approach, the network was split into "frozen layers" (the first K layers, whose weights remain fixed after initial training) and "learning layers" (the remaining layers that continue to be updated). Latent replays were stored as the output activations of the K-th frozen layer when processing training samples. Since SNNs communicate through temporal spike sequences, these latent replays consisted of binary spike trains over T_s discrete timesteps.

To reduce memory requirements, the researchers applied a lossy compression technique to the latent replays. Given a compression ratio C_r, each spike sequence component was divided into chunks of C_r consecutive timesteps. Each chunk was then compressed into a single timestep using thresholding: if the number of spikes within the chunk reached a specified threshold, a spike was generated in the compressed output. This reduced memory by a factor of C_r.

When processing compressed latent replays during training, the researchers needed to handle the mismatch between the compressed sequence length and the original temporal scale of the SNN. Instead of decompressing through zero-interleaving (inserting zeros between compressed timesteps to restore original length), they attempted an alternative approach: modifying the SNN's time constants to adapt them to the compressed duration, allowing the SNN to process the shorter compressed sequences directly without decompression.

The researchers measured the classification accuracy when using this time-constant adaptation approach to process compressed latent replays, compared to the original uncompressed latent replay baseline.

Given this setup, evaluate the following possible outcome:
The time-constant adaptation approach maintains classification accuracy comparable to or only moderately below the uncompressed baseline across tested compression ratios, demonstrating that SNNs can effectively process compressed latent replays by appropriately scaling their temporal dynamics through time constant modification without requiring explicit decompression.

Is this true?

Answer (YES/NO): NO